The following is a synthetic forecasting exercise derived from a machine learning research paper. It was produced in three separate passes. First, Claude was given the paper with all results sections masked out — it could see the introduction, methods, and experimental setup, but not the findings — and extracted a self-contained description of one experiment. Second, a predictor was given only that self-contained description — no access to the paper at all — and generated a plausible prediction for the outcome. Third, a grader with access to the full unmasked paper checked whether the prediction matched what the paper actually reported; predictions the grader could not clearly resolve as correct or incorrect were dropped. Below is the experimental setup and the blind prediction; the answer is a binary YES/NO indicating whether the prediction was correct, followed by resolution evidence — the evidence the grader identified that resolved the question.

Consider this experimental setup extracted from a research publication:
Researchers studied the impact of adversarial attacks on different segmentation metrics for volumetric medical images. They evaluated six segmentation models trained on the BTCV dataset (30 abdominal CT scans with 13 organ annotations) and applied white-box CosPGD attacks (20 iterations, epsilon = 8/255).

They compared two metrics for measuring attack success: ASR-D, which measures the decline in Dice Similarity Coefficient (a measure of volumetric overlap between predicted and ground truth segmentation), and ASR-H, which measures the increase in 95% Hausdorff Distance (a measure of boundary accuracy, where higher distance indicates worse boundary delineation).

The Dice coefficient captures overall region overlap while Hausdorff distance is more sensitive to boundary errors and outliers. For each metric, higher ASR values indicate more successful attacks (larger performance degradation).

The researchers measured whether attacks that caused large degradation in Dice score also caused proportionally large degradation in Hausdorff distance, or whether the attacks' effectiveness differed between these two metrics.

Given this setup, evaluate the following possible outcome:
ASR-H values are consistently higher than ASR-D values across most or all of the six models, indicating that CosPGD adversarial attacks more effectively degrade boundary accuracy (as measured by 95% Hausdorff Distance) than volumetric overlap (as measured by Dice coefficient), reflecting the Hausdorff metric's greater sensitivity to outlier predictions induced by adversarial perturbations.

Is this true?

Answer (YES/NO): NO